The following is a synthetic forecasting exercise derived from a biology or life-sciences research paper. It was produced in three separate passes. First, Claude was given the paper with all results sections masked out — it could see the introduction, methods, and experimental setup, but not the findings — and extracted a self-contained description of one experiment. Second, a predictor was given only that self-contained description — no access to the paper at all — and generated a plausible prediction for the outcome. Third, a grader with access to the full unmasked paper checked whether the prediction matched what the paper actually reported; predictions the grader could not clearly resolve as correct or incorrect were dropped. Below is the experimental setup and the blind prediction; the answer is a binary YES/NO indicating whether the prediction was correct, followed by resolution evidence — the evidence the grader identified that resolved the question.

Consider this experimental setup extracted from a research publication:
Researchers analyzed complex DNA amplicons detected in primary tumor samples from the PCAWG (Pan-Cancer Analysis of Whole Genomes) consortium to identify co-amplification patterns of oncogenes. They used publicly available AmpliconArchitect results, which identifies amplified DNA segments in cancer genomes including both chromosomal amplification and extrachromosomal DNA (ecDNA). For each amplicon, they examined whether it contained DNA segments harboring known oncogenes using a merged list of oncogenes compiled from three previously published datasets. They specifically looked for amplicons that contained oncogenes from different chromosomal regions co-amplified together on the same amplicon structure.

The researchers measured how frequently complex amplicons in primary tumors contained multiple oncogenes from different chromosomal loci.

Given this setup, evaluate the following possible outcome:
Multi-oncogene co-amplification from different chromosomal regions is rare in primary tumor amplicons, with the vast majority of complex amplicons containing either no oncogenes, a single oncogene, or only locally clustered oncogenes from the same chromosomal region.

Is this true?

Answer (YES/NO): NO